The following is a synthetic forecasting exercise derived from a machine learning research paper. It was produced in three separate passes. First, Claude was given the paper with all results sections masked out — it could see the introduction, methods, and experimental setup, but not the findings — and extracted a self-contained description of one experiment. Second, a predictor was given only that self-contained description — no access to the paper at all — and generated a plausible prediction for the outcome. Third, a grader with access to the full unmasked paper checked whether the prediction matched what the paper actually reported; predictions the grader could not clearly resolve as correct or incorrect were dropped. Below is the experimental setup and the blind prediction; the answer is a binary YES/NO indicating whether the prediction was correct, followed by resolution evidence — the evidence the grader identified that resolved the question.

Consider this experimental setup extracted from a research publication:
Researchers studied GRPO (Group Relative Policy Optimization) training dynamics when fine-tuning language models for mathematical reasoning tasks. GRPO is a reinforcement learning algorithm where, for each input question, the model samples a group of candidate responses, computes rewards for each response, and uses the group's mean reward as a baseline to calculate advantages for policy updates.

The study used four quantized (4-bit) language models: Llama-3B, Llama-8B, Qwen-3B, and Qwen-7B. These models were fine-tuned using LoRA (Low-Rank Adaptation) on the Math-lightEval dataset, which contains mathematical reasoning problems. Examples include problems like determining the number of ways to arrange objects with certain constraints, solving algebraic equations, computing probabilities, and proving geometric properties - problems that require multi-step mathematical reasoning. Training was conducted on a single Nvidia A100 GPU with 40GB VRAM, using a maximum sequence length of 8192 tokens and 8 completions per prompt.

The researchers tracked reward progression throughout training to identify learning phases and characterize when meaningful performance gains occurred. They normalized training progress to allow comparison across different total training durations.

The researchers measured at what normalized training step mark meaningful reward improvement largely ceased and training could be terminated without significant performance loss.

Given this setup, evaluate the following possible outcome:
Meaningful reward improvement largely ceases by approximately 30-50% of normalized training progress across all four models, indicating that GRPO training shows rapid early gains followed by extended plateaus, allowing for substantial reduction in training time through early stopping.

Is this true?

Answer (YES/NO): NO